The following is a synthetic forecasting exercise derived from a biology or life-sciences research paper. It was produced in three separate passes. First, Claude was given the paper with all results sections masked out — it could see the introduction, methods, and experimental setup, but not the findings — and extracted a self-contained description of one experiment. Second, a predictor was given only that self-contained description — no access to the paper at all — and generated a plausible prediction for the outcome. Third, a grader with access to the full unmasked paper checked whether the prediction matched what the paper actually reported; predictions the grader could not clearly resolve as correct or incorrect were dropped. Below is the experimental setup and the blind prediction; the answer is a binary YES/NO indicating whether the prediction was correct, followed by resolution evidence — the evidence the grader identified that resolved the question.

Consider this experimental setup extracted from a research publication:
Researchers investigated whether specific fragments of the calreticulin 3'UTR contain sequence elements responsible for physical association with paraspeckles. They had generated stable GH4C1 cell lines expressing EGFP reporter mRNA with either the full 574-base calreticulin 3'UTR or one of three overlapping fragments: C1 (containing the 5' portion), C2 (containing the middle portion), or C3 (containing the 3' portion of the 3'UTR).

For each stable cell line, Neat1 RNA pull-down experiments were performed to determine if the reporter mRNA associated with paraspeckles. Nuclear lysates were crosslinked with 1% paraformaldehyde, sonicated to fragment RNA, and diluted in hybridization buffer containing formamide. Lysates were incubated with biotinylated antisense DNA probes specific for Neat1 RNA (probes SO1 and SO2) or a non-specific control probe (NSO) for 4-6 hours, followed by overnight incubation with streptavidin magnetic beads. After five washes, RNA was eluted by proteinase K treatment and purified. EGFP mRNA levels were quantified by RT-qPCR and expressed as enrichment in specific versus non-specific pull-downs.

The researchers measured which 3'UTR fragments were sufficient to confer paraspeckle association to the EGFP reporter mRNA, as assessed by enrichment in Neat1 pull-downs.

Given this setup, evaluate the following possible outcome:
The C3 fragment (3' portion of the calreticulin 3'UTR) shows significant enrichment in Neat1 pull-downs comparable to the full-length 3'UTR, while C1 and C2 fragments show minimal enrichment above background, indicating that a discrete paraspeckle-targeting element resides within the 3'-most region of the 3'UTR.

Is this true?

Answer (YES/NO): NO